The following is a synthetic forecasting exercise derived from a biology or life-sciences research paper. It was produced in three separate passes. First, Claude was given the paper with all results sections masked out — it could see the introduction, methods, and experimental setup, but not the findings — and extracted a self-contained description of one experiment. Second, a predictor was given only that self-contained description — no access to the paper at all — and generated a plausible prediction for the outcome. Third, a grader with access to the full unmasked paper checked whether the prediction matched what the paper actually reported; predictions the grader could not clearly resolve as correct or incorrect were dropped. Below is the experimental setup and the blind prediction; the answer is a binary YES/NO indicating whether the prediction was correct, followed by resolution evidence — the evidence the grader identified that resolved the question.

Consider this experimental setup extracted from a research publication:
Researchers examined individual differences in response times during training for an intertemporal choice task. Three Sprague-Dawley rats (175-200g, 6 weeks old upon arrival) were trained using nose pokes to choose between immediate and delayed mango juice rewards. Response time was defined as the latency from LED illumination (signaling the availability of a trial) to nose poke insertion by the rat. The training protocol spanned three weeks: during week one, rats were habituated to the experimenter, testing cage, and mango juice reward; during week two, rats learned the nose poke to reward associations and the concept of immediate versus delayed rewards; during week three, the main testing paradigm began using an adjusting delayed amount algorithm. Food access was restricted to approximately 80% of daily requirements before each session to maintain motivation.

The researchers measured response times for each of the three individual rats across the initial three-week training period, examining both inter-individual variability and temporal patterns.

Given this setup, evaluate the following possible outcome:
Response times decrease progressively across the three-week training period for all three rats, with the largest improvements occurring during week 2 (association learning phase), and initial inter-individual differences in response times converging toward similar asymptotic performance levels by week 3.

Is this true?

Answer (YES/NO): NO